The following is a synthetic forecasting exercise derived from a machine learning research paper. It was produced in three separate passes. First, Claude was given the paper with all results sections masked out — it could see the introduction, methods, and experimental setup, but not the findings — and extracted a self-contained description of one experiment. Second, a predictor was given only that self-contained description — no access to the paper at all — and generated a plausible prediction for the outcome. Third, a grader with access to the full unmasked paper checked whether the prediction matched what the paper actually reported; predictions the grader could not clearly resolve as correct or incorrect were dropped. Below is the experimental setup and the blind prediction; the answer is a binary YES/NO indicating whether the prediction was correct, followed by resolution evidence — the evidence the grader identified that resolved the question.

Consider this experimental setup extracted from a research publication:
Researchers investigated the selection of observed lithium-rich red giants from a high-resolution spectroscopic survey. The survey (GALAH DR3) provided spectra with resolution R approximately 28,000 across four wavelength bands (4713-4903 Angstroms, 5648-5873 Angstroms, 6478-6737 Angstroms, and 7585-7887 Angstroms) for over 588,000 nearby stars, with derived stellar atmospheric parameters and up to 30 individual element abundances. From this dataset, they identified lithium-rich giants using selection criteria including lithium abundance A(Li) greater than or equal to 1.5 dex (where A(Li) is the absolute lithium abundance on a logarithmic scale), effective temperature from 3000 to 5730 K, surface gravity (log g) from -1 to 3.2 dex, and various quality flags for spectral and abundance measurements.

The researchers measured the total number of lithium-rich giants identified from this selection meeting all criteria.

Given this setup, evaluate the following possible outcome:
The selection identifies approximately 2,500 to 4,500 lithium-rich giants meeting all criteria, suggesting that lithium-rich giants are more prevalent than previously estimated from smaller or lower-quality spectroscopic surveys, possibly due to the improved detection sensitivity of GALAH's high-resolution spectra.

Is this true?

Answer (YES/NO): NO